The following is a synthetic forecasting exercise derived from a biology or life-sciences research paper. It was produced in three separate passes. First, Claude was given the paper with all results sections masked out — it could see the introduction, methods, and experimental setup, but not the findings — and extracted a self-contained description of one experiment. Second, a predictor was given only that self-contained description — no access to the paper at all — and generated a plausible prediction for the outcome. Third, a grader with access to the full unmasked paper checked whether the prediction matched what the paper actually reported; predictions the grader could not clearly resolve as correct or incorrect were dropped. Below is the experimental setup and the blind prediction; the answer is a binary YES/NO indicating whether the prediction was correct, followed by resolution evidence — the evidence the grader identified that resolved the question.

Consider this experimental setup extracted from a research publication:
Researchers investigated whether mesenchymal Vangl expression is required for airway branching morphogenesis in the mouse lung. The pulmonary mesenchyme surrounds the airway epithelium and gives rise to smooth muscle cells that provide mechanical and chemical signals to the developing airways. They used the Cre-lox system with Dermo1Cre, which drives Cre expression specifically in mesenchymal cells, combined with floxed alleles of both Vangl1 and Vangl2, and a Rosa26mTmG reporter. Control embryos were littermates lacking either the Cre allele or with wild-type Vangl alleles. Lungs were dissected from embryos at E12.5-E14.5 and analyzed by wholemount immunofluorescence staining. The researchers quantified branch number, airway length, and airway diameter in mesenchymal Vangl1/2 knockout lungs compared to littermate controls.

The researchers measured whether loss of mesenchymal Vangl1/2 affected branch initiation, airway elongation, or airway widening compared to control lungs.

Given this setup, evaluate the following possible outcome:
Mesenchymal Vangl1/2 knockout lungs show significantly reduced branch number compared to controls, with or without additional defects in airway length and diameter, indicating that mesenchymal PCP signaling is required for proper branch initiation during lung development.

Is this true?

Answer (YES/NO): YES